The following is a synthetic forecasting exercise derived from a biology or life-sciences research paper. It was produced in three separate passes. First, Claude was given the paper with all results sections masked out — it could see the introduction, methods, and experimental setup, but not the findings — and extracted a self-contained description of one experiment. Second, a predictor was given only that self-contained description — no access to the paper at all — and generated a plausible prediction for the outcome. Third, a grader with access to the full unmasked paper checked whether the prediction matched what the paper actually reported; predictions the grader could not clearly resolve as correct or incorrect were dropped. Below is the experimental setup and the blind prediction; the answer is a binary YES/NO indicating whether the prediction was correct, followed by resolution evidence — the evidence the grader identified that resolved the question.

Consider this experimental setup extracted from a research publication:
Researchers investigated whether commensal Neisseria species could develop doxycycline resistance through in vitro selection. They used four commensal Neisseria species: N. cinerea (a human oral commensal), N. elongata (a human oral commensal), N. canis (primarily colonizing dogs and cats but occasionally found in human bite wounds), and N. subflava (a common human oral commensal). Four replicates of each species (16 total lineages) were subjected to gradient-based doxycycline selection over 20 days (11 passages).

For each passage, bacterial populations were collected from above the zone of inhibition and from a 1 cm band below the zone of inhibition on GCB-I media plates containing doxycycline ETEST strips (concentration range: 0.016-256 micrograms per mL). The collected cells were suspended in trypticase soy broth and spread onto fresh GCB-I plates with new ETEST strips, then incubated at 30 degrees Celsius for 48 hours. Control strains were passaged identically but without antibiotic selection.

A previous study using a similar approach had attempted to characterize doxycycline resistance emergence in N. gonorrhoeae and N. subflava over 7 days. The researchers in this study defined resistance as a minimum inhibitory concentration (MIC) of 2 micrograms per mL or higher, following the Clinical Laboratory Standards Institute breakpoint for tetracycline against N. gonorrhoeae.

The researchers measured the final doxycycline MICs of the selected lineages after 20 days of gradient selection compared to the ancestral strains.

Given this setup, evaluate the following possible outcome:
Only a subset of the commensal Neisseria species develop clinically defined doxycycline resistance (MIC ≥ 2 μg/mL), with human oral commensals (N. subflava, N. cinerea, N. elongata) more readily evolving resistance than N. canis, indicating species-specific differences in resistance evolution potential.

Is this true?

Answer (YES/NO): NO